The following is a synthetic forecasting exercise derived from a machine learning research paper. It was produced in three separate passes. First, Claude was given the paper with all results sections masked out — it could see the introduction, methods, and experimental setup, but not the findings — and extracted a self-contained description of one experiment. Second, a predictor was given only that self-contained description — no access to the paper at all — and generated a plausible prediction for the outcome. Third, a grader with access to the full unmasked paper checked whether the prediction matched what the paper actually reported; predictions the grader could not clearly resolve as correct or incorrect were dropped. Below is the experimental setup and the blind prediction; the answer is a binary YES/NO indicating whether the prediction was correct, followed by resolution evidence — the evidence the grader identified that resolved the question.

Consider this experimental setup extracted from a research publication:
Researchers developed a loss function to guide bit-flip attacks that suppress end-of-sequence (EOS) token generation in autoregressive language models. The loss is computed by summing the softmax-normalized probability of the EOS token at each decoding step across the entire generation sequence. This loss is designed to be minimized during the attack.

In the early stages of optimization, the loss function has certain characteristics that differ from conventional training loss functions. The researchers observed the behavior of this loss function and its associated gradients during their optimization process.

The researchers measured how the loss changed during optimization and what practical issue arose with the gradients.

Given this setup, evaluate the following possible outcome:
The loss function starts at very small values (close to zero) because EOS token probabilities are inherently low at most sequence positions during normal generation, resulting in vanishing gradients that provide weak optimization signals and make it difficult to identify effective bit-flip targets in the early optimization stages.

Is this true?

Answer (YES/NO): NO